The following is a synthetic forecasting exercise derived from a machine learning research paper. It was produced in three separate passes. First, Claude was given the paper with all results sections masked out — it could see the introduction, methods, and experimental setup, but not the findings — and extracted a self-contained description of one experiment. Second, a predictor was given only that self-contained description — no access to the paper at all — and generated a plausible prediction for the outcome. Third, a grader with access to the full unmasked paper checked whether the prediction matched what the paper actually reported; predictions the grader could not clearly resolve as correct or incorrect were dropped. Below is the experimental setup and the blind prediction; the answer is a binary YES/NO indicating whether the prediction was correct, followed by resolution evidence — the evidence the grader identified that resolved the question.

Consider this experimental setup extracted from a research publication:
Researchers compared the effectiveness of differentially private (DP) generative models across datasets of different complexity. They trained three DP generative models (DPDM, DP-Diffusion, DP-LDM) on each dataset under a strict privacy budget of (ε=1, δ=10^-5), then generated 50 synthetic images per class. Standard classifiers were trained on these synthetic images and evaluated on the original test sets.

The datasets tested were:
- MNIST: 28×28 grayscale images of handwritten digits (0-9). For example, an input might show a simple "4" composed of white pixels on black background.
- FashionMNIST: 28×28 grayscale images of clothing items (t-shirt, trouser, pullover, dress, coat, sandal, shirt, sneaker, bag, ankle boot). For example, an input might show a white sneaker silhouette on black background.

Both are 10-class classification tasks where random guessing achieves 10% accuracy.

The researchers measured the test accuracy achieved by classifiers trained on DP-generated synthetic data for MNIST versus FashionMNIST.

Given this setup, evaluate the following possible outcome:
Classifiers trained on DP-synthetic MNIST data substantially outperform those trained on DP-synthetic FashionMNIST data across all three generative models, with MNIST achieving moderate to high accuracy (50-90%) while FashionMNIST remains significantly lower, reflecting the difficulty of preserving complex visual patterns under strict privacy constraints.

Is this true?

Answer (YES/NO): YES